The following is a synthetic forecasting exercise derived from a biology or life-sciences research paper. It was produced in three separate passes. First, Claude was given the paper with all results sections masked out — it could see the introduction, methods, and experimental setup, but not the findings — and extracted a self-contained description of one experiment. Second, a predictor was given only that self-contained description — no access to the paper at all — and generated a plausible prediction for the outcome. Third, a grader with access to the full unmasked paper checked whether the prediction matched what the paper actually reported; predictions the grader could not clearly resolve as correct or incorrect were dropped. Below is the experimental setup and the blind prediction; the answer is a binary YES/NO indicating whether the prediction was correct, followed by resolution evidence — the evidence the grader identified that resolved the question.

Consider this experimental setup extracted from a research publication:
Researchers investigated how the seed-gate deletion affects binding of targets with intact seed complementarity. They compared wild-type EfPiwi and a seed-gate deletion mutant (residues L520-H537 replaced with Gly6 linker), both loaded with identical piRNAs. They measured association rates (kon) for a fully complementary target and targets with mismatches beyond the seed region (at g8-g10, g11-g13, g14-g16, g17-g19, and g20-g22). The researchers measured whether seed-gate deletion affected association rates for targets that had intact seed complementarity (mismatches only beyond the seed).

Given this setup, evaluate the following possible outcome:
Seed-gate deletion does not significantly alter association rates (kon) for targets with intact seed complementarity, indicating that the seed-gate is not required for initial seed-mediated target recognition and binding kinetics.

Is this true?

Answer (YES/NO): NO